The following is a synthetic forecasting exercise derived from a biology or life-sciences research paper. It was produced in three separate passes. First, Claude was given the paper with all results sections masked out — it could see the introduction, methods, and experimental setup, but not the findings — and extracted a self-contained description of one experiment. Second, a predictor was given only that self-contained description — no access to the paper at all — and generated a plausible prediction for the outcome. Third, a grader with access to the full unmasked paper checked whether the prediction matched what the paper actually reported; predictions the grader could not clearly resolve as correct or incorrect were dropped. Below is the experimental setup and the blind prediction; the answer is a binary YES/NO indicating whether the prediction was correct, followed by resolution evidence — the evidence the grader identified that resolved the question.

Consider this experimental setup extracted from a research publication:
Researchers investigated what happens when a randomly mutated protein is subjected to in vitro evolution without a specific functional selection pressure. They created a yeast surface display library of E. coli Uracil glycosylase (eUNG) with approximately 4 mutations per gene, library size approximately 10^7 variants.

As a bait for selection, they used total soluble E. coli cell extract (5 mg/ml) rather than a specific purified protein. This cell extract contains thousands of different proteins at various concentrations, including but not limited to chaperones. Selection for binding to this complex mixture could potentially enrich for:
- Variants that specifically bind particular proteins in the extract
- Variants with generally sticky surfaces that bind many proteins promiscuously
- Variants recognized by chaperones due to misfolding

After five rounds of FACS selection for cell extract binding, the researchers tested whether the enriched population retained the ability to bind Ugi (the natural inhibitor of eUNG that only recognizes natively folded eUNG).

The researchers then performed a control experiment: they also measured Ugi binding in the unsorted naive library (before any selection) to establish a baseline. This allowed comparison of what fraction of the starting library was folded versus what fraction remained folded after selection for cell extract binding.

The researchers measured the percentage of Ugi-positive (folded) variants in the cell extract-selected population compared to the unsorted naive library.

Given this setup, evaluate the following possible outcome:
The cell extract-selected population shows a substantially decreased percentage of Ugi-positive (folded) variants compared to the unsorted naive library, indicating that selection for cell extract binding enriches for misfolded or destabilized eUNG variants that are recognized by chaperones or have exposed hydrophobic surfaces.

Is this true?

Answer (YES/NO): YES